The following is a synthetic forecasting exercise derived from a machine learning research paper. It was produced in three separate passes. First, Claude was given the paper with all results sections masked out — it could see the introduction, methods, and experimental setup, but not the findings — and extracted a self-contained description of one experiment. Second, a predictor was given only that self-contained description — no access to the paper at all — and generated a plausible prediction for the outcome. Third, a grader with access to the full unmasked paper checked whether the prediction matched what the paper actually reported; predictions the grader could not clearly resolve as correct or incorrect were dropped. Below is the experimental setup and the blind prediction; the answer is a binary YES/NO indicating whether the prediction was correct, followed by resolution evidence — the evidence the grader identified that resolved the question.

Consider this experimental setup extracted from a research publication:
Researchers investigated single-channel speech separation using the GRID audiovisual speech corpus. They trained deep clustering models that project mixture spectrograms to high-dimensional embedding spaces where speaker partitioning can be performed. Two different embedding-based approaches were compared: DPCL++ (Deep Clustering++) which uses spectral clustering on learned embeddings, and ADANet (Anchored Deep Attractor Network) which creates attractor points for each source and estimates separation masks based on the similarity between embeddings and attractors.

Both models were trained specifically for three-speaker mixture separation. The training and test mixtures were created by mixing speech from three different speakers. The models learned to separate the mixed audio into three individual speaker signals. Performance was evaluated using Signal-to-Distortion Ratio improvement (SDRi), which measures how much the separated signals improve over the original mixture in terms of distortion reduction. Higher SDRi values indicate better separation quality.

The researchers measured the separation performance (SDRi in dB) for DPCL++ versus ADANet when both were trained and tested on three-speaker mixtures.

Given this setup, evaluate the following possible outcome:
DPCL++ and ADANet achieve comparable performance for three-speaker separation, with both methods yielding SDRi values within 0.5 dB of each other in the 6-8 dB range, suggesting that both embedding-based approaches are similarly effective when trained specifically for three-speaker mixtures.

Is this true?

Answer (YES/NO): NO